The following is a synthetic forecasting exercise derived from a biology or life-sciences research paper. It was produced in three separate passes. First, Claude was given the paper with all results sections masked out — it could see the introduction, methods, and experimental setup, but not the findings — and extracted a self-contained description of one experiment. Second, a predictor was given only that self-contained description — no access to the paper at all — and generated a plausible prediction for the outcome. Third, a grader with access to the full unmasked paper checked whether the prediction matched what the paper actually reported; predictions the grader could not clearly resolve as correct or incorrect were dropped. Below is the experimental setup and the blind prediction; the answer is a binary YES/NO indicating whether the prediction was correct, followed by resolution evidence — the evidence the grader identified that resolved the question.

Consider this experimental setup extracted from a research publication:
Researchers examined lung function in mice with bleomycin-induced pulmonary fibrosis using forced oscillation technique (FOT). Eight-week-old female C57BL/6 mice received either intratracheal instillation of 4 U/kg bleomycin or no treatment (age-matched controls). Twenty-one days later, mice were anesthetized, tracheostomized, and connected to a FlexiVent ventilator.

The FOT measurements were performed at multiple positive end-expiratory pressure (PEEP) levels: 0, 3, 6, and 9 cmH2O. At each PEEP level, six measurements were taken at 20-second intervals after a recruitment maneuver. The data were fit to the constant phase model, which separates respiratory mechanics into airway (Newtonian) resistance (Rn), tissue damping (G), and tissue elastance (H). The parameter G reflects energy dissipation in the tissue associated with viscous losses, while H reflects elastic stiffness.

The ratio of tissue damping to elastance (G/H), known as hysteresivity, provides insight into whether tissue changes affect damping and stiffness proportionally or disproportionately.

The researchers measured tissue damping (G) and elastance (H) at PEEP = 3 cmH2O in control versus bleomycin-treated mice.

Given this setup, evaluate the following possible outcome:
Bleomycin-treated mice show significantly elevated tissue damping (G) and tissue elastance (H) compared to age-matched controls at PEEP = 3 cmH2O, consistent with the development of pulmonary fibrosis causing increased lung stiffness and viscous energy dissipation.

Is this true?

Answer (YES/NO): YES